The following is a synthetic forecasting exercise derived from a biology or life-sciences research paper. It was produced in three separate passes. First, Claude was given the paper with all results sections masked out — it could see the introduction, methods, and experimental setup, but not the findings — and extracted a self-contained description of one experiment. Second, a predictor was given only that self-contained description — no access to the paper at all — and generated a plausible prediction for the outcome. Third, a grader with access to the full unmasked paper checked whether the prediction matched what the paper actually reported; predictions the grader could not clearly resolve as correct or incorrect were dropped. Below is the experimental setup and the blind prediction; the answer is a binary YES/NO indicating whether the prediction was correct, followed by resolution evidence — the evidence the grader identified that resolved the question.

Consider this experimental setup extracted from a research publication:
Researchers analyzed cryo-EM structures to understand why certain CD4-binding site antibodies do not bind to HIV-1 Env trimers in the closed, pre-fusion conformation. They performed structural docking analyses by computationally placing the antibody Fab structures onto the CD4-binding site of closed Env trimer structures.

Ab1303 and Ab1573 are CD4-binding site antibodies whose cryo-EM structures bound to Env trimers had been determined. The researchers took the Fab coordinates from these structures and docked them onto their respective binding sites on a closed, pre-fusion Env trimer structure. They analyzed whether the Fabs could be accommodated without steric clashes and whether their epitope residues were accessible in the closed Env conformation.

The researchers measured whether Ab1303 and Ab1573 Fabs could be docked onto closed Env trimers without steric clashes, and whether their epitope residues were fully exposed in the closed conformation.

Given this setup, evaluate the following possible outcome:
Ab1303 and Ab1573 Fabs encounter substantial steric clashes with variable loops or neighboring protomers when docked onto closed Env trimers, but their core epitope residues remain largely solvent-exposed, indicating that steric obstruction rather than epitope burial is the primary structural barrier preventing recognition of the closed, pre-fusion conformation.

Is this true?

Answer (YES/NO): NO